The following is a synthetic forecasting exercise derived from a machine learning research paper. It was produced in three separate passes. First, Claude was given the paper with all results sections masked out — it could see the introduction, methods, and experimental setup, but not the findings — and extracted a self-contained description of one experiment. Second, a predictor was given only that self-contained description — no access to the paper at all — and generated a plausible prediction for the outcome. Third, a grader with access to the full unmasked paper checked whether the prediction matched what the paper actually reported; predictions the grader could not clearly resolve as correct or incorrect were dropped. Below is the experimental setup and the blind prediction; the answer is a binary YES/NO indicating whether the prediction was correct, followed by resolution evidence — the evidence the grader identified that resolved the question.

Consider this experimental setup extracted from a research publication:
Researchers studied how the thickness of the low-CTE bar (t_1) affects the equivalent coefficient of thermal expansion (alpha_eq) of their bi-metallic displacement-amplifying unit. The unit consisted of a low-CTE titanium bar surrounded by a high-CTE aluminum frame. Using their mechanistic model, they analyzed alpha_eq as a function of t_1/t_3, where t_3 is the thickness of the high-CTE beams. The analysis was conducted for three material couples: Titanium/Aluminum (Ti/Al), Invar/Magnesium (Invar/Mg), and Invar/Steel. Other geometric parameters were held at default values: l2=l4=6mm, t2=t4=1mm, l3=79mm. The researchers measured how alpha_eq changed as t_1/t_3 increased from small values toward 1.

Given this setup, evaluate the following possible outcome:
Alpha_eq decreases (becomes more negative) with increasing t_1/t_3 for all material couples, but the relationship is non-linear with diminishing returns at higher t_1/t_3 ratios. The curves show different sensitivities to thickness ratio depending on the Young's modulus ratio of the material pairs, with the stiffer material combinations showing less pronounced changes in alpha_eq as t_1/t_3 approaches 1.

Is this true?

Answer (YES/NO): NO